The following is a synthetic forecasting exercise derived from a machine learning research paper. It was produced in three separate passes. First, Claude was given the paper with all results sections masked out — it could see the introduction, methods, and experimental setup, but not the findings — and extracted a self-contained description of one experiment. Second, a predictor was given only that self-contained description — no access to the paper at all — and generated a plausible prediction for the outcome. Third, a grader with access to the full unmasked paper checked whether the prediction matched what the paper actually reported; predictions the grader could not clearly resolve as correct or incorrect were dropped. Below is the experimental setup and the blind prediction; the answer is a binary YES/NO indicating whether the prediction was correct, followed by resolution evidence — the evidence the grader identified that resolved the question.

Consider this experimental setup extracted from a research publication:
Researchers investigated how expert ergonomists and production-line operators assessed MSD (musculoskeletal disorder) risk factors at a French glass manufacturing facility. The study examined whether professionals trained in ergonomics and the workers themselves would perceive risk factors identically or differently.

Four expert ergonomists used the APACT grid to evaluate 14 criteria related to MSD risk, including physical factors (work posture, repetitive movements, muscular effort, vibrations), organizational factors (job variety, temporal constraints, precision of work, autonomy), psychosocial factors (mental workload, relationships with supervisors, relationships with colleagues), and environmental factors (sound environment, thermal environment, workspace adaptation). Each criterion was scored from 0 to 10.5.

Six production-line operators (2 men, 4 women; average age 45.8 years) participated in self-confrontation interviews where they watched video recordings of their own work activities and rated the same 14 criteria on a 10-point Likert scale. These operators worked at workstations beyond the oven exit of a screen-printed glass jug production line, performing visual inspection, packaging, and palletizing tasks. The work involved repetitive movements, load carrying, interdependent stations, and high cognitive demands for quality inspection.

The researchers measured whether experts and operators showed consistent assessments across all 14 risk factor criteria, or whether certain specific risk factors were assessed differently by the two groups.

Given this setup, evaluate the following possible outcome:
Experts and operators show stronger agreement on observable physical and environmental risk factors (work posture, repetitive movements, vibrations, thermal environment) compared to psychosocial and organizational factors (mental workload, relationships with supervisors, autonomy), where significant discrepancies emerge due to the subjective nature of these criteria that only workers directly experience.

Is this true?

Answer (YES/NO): NO